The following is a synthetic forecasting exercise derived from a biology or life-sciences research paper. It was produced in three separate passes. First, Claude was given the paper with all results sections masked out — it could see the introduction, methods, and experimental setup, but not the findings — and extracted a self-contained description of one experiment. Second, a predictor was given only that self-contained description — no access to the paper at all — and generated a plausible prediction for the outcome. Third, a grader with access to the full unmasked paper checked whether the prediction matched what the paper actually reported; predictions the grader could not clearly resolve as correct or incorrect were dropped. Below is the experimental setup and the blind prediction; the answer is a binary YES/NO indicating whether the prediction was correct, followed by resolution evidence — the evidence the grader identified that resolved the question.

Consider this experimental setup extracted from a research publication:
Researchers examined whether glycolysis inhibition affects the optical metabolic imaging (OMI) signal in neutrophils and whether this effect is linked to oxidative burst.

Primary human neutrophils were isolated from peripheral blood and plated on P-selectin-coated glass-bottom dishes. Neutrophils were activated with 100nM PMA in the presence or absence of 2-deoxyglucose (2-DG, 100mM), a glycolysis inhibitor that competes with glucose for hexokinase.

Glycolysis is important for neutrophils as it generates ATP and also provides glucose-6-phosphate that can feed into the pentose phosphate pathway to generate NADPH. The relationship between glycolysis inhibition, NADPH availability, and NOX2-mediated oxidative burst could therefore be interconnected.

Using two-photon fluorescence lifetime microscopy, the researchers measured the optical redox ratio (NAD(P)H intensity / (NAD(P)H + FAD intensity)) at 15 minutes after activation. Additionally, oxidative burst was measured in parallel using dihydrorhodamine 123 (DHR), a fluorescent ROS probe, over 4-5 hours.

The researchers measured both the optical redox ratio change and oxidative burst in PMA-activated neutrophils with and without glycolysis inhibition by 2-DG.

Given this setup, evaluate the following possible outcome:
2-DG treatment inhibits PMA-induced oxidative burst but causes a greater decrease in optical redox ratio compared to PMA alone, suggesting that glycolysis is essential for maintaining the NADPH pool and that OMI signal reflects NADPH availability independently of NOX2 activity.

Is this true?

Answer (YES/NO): YES